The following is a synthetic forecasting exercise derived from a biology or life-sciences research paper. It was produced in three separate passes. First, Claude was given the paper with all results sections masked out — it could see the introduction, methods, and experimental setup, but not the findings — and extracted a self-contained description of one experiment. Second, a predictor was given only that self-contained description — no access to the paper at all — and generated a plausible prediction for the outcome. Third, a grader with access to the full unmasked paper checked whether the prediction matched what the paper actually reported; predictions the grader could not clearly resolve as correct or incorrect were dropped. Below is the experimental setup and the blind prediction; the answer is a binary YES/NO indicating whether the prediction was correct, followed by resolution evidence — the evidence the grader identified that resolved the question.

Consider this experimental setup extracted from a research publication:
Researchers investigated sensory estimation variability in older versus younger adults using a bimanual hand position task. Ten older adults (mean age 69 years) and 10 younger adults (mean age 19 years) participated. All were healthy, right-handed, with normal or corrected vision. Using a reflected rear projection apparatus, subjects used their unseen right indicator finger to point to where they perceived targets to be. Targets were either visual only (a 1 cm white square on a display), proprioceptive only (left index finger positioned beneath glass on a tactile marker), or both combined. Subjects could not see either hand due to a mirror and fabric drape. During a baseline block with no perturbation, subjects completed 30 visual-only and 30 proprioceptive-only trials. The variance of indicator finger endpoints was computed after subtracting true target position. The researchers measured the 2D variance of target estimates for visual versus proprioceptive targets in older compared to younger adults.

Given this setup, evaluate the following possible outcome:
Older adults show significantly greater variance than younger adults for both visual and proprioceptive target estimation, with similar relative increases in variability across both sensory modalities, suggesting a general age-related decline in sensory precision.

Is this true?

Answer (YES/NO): YES